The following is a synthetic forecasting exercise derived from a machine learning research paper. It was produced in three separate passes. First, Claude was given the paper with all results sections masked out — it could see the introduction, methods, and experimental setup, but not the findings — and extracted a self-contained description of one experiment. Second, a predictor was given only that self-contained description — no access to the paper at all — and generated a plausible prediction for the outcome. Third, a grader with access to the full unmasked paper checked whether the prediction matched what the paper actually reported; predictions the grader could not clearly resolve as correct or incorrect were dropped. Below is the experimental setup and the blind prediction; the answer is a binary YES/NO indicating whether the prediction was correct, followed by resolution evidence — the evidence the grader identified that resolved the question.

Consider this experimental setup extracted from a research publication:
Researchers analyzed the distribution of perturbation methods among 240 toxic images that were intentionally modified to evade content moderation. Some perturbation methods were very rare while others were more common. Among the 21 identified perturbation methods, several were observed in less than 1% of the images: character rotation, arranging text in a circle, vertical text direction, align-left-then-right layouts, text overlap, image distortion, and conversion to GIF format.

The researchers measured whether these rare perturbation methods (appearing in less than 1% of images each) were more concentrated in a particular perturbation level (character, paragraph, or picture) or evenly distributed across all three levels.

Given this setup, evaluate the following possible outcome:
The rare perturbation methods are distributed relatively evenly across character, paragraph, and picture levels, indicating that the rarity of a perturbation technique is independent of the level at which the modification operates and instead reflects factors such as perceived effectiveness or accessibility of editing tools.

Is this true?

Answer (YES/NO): NO